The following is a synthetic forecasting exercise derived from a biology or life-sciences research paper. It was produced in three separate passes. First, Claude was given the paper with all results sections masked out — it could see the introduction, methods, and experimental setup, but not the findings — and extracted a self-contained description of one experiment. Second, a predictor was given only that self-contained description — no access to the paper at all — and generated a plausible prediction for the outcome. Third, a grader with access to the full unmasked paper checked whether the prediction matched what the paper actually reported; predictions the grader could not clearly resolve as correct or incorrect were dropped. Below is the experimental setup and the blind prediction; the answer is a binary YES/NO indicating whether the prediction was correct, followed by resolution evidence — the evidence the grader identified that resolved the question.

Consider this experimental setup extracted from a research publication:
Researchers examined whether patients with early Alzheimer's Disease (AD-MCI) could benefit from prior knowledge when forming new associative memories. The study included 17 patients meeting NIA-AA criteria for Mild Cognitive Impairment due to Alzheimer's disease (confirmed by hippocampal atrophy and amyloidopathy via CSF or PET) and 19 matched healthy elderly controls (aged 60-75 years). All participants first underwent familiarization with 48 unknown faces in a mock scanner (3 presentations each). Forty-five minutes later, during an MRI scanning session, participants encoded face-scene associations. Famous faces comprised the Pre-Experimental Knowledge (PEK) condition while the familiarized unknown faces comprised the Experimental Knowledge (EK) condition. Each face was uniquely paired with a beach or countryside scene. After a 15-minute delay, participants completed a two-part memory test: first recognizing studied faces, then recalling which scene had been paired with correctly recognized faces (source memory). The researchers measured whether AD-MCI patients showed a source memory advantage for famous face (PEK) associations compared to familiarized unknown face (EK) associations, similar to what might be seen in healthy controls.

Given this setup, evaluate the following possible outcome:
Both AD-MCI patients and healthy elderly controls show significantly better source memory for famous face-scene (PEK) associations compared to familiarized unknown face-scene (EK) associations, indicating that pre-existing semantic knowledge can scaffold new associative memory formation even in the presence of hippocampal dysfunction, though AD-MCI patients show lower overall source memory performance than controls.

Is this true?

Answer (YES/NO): NO